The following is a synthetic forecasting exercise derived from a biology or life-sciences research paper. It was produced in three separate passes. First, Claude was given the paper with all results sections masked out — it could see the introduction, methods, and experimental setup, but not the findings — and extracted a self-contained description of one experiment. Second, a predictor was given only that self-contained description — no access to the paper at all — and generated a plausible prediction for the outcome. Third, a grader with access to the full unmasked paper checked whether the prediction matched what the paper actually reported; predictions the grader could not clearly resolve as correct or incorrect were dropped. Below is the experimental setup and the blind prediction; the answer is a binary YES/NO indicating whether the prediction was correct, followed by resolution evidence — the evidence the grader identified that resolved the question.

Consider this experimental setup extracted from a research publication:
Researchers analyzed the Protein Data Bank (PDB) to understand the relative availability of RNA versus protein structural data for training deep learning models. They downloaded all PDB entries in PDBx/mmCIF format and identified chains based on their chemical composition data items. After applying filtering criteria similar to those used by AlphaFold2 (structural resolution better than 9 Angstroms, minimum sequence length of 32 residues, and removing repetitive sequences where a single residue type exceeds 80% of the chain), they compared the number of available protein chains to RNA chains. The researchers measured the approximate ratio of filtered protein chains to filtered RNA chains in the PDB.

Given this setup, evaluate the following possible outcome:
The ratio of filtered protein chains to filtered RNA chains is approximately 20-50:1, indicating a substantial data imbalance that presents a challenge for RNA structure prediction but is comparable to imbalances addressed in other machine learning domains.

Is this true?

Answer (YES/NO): NO